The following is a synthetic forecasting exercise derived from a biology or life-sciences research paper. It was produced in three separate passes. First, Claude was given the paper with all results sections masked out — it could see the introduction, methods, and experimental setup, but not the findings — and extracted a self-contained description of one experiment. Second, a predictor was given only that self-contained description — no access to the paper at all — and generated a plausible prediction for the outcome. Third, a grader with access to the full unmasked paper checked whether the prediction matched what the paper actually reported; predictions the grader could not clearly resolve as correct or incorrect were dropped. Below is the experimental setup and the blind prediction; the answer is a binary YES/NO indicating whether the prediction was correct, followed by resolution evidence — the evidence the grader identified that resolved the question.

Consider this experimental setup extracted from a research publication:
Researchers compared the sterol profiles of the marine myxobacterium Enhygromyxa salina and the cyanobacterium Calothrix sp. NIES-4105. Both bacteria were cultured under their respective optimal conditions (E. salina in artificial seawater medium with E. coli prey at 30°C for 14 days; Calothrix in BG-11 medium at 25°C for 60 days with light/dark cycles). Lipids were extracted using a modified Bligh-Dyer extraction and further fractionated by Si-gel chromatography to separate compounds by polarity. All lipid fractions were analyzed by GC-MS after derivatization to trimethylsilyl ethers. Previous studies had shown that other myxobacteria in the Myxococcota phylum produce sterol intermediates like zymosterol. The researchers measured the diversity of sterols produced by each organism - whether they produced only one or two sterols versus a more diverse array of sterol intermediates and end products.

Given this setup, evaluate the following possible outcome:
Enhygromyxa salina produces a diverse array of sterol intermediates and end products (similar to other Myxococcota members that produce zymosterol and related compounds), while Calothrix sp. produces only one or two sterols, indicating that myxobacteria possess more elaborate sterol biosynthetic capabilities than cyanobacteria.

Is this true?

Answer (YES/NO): NO